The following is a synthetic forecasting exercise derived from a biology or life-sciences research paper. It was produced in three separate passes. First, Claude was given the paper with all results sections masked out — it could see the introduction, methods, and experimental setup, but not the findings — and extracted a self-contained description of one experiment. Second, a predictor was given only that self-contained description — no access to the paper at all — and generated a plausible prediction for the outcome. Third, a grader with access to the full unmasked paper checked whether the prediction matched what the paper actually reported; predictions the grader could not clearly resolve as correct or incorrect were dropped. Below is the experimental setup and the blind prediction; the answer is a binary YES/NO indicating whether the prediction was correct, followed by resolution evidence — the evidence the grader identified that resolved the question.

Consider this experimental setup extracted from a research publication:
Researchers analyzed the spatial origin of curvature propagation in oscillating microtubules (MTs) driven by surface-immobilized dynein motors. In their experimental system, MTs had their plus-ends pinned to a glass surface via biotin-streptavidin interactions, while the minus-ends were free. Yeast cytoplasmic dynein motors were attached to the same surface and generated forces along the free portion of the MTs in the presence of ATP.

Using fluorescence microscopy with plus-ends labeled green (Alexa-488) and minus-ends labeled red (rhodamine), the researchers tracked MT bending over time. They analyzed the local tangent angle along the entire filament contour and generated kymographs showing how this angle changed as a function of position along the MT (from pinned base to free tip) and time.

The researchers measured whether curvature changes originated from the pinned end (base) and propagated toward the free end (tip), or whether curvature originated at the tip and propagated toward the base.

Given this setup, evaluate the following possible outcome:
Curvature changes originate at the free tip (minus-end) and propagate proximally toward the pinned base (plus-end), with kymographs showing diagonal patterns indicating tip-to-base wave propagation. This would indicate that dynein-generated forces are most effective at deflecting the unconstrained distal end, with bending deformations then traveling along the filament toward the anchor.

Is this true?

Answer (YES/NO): NO